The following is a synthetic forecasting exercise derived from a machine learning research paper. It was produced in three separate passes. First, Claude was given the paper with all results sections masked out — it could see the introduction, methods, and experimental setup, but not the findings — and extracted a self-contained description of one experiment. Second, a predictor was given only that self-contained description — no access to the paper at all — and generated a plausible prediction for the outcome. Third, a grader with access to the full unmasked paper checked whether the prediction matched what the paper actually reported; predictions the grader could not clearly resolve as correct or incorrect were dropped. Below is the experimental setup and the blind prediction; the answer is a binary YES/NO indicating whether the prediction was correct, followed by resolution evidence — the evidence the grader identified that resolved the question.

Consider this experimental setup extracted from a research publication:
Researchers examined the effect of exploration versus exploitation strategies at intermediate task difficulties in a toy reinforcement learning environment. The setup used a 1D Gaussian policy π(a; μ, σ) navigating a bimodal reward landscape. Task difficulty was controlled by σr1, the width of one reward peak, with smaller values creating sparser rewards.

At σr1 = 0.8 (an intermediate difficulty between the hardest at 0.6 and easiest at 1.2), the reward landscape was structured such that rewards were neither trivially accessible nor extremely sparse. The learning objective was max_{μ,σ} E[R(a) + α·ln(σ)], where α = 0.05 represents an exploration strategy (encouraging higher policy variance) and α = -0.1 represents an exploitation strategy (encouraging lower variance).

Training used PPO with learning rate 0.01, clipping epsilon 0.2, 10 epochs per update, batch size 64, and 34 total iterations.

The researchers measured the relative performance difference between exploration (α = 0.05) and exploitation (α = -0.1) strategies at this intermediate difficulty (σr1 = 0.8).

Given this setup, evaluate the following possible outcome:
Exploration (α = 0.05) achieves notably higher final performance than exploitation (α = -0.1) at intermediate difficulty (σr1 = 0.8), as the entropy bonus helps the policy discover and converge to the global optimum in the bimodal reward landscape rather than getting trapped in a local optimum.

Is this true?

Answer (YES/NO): YES